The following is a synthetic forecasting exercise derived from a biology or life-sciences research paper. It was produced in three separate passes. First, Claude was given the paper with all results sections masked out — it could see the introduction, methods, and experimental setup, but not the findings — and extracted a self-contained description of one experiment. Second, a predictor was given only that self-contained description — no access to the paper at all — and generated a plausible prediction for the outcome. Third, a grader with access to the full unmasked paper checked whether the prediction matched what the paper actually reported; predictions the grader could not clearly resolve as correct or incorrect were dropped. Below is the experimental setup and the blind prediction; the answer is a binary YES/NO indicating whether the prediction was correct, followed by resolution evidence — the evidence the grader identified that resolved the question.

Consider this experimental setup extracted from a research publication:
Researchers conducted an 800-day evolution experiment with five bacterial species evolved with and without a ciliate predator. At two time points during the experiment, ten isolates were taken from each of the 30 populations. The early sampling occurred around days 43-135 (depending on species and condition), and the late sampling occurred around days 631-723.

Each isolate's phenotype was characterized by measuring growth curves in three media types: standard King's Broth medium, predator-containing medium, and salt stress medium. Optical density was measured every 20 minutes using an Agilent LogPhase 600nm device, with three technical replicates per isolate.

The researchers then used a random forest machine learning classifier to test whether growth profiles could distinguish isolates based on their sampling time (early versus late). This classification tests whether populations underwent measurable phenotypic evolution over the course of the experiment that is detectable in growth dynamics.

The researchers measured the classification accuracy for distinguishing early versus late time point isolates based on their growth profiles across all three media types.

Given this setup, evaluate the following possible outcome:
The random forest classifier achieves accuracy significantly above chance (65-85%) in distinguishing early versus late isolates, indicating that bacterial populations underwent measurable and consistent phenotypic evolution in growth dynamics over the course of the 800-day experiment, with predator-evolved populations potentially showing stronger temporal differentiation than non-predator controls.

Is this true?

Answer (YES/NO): NO